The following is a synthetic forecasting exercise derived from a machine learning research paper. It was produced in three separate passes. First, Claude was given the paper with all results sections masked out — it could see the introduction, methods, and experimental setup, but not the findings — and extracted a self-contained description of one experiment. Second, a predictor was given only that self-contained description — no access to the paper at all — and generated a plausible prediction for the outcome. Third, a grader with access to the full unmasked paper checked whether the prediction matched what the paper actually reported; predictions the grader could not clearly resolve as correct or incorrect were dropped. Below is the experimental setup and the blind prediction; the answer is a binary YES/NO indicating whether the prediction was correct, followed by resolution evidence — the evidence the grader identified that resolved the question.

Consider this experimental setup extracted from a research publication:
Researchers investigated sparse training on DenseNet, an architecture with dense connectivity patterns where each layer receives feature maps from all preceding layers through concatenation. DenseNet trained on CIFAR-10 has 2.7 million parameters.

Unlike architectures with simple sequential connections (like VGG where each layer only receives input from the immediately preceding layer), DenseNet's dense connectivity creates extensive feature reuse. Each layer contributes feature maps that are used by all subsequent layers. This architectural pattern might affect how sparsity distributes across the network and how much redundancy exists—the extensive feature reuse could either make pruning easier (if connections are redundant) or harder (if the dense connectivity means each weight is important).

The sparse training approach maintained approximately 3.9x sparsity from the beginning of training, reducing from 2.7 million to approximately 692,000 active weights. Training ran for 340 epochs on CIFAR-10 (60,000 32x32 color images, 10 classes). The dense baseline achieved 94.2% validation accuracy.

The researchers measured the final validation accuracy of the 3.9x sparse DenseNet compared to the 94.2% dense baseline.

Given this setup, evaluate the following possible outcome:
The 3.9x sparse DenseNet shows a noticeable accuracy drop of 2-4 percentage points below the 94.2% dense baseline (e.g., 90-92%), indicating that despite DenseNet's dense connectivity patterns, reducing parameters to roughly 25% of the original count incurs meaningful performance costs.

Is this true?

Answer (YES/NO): NO